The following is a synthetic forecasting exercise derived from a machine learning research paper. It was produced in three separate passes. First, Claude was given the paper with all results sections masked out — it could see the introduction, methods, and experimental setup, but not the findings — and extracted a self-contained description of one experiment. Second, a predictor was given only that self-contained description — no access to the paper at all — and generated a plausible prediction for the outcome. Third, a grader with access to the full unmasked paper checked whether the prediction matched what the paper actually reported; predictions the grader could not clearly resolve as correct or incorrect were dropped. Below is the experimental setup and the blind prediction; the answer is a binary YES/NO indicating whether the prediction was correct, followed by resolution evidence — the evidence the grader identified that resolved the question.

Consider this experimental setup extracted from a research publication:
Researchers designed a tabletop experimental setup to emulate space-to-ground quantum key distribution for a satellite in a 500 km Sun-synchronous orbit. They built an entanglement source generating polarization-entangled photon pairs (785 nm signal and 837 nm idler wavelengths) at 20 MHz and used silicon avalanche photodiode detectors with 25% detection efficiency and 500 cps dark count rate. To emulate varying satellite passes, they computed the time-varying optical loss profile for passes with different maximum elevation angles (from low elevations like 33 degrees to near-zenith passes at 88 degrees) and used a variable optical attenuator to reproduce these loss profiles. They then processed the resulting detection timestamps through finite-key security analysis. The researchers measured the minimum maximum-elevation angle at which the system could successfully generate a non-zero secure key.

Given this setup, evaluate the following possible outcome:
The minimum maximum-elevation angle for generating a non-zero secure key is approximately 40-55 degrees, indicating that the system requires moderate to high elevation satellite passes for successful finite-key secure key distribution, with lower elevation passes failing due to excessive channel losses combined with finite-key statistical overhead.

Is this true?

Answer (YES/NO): NO